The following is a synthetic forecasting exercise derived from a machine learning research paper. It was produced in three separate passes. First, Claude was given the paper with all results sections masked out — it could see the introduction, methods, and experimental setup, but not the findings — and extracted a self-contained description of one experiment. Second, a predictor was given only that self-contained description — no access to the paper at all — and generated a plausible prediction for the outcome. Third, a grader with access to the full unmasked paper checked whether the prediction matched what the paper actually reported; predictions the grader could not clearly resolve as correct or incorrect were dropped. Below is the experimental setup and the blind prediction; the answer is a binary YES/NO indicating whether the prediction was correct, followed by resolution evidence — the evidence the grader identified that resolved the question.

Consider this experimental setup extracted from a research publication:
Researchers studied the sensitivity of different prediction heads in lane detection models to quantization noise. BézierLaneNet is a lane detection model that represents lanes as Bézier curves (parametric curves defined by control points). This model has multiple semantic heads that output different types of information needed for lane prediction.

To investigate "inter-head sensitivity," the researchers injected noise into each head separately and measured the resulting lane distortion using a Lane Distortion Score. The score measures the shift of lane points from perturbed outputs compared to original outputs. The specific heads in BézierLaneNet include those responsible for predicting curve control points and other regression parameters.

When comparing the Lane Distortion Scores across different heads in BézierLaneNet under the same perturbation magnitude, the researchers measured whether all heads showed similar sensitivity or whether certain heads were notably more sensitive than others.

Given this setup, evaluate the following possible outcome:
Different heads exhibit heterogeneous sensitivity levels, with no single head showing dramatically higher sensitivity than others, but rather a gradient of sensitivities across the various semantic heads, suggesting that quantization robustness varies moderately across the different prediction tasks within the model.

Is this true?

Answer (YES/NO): NO